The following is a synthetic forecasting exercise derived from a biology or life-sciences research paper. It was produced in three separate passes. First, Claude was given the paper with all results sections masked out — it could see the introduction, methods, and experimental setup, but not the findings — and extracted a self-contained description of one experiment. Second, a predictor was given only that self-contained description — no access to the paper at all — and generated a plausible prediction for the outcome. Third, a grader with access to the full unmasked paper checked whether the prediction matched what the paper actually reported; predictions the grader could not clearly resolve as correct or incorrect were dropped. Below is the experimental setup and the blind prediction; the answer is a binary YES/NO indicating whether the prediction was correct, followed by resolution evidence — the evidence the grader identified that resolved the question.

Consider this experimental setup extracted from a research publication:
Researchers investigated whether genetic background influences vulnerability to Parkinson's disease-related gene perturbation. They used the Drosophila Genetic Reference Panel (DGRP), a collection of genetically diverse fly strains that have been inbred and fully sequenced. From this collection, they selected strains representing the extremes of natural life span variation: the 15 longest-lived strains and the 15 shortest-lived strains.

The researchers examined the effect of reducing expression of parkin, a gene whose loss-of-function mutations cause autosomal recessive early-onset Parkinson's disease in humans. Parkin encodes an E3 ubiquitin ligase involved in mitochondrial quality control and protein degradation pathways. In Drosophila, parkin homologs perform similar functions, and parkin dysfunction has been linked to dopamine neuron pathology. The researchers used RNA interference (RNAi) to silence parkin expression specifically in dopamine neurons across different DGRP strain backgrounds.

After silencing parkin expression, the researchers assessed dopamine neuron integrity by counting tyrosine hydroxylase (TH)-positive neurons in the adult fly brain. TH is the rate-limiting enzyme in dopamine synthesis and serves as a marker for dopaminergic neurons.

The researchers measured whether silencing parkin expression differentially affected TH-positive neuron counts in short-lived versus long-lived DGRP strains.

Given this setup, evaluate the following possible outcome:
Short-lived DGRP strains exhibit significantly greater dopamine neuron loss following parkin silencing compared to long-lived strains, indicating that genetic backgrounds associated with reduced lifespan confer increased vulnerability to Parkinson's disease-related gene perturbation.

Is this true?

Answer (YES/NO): YES